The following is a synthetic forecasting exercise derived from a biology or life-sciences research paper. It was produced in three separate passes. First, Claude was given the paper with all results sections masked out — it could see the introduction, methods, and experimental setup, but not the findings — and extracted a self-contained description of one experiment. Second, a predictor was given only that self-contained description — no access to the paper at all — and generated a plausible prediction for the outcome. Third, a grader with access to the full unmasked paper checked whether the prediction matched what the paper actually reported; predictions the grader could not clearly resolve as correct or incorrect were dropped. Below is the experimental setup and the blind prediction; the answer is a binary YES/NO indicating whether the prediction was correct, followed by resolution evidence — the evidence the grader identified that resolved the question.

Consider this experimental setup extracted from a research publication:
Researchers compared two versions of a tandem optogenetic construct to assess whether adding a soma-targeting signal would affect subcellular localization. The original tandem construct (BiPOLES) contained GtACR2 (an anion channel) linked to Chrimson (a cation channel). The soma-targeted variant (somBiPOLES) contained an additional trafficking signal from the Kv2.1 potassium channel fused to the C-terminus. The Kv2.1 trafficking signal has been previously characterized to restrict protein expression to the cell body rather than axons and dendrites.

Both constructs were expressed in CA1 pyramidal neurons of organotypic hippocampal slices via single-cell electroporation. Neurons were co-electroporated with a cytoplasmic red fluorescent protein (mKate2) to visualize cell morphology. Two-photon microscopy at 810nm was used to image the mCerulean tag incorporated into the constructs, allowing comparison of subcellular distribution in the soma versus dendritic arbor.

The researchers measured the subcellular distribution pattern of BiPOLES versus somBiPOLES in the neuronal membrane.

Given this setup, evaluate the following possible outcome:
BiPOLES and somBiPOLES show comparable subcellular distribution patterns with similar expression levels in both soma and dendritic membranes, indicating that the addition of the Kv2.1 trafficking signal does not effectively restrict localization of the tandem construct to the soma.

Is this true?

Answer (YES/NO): NO